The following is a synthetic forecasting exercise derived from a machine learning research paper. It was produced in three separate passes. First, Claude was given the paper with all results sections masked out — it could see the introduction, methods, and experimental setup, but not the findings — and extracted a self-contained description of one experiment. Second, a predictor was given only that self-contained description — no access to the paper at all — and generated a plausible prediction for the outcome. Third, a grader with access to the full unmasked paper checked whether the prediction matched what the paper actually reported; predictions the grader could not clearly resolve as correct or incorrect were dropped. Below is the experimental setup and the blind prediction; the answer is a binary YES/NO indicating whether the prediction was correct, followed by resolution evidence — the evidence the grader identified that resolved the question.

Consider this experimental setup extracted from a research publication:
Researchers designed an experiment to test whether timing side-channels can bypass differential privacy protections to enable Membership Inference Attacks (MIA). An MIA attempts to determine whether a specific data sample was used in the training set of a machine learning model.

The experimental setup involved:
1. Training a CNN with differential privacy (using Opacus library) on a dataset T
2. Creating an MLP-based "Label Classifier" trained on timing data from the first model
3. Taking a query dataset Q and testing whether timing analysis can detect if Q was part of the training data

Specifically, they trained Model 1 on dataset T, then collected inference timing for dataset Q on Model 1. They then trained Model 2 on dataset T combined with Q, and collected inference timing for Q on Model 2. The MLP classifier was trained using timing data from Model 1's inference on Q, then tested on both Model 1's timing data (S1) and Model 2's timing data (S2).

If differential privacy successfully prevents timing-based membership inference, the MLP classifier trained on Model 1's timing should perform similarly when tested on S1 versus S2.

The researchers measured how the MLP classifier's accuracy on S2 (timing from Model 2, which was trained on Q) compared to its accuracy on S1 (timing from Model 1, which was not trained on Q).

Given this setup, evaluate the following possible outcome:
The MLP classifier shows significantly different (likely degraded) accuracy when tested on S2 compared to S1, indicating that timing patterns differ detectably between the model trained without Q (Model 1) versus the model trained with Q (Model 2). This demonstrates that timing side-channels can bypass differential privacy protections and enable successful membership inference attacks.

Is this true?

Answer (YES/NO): YES